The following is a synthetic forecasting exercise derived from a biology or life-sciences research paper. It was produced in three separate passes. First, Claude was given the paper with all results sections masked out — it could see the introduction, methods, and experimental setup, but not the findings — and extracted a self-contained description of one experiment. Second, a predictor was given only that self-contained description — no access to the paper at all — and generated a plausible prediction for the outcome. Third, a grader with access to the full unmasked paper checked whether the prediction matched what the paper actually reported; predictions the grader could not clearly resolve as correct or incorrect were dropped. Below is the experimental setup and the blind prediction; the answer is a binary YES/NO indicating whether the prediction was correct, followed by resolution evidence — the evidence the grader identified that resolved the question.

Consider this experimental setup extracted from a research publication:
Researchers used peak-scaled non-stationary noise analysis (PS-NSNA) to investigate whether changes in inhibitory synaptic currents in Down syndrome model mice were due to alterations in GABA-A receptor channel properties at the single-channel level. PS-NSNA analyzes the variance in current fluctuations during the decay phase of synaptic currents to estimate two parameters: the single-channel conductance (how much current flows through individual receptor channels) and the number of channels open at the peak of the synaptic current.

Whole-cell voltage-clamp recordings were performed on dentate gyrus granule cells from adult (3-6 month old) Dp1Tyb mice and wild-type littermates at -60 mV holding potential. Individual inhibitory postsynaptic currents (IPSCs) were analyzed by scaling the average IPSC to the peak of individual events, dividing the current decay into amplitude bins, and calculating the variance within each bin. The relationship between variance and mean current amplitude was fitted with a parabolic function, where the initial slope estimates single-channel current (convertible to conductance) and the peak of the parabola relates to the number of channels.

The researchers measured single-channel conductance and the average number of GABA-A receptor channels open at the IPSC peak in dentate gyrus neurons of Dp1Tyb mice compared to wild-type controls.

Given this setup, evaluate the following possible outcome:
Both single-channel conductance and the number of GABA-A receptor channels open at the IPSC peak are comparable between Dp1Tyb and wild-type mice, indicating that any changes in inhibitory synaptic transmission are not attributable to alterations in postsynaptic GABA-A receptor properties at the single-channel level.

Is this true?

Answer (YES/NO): YES